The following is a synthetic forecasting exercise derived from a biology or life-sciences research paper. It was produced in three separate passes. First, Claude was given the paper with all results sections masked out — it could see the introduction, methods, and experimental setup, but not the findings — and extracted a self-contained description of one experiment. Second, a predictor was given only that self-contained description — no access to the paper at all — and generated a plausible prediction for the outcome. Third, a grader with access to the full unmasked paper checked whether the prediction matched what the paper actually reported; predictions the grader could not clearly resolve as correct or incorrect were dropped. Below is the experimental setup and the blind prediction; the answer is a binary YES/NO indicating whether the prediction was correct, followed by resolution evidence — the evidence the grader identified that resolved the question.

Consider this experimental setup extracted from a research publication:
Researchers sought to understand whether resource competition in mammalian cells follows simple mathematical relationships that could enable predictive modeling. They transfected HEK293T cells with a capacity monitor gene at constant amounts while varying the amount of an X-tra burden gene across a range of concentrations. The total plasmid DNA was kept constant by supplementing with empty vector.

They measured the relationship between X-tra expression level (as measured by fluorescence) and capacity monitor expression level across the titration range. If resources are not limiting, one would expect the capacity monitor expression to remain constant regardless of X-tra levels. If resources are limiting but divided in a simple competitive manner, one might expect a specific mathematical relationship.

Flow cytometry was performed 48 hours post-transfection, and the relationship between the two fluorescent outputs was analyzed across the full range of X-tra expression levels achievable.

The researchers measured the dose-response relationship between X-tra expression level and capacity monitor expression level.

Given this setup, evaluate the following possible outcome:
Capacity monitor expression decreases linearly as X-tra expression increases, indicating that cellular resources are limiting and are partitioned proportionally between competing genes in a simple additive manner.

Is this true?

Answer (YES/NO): NO